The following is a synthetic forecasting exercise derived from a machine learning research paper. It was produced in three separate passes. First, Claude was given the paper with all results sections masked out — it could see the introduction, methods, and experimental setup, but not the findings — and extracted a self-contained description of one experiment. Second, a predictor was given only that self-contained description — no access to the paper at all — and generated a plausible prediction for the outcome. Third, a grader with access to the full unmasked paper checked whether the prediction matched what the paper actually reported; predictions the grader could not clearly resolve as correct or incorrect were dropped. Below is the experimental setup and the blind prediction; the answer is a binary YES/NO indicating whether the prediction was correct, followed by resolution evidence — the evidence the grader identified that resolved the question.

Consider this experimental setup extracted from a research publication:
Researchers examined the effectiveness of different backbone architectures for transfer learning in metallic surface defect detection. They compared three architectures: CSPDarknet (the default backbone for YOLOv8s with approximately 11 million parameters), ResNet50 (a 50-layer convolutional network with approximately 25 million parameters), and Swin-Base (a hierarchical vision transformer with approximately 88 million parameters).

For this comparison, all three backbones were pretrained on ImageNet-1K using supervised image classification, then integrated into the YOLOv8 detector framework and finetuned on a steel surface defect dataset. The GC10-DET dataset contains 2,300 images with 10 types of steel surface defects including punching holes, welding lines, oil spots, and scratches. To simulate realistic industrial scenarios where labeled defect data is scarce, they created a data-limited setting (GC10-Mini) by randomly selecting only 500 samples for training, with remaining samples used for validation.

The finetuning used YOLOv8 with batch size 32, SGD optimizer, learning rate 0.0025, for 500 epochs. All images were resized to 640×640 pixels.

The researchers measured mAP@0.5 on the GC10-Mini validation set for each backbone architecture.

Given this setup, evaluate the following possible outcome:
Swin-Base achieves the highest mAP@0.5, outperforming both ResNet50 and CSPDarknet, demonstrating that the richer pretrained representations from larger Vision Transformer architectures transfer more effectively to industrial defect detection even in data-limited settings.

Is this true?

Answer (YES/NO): NO